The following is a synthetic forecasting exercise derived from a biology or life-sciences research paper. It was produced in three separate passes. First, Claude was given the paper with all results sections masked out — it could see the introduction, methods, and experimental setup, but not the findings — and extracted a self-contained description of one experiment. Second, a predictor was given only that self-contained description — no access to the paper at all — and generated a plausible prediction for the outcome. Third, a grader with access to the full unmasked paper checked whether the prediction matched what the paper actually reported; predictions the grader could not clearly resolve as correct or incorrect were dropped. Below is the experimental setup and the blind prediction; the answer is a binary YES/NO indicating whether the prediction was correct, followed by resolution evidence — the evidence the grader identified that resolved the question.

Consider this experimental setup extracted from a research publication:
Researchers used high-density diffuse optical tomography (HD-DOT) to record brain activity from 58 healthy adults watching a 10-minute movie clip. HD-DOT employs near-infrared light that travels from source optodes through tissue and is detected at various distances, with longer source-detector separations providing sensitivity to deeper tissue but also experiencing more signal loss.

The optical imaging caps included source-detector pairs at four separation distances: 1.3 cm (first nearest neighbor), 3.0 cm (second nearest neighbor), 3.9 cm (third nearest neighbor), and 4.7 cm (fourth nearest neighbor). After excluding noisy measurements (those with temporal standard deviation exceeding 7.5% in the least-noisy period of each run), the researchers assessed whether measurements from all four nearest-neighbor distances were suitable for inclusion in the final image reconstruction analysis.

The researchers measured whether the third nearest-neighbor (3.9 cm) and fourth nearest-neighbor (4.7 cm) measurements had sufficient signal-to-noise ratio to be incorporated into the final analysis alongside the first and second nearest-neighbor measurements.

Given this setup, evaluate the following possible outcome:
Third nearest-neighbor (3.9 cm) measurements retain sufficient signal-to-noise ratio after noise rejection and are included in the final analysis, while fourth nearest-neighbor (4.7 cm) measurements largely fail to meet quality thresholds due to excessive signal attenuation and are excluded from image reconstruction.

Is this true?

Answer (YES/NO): NO